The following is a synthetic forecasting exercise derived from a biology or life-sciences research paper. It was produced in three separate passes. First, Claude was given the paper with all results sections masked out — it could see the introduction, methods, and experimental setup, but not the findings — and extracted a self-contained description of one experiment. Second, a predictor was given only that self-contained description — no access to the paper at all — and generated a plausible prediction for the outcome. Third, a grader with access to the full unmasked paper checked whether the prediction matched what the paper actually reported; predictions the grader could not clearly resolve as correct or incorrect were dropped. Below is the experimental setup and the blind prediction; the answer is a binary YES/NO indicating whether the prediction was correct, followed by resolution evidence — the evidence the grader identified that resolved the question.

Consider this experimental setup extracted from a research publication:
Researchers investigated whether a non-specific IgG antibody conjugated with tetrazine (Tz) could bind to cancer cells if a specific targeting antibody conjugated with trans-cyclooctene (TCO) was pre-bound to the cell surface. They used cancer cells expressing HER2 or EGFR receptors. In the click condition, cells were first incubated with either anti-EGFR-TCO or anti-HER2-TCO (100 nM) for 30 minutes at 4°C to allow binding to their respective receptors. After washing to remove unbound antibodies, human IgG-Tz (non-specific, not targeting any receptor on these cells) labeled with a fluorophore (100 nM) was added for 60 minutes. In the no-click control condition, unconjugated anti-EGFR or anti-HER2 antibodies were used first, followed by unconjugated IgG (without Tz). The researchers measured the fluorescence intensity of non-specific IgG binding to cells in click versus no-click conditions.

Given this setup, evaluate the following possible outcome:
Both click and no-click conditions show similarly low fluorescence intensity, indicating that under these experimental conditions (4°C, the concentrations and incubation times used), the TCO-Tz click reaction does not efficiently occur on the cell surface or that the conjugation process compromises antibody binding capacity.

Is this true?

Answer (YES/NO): NO